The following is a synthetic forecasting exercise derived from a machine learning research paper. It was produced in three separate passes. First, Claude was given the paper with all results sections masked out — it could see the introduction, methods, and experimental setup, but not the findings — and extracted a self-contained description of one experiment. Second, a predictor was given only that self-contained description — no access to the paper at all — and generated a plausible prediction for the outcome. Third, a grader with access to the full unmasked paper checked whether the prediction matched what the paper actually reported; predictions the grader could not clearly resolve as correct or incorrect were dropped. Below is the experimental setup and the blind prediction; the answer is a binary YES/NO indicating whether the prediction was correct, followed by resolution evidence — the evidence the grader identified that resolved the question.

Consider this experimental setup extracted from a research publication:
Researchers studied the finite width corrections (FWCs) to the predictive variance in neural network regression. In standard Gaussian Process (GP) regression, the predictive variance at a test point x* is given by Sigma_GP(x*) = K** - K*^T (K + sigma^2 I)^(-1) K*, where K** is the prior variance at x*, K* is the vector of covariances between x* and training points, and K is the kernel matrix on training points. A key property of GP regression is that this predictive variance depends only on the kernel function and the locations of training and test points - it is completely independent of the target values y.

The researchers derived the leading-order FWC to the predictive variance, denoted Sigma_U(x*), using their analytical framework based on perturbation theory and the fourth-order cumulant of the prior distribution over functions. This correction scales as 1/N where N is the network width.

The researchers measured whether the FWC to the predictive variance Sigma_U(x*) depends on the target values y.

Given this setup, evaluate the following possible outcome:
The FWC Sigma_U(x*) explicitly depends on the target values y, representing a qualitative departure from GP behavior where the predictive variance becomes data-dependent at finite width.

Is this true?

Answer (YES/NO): YES